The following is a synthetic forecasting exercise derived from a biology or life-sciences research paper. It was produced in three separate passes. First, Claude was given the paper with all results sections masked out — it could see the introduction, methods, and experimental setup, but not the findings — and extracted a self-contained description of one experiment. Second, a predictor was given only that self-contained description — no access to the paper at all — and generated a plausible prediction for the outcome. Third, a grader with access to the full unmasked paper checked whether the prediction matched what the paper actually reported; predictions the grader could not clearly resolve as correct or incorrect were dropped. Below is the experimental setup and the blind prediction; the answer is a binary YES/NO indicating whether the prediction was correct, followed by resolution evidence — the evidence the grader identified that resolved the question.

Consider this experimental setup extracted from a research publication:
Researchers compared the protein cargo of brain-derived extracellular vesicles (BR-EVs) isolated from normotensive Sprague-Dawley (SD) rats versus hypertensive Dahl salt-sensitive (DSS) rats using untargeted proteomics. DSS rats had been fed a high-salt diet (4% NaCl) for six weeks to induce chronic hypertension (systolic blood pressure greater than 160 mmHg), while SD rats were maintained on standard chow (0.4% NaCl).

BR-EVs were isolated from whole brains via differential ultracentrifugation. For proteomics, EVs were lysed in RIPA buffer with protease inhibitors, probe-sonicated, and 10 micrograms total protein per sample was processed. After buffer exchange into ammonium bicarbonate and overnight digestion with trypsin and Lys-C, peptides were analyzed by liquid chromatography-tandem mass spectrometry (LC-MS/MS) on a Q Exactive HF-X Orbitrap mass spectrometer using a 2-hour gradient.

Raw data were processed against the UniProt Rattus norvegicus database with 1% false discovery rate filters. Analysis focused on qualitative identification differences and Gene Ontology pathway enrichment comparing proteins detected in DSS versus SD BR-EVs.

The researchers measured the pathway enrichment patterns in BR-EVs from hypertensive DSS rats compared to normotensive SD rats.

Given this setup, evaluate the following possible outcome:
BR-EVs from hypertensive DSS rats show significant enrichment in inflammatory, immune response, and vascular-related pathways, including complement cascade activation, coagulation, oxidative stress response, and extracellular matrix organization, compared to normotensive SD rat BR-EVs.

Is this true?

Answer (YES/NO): NO